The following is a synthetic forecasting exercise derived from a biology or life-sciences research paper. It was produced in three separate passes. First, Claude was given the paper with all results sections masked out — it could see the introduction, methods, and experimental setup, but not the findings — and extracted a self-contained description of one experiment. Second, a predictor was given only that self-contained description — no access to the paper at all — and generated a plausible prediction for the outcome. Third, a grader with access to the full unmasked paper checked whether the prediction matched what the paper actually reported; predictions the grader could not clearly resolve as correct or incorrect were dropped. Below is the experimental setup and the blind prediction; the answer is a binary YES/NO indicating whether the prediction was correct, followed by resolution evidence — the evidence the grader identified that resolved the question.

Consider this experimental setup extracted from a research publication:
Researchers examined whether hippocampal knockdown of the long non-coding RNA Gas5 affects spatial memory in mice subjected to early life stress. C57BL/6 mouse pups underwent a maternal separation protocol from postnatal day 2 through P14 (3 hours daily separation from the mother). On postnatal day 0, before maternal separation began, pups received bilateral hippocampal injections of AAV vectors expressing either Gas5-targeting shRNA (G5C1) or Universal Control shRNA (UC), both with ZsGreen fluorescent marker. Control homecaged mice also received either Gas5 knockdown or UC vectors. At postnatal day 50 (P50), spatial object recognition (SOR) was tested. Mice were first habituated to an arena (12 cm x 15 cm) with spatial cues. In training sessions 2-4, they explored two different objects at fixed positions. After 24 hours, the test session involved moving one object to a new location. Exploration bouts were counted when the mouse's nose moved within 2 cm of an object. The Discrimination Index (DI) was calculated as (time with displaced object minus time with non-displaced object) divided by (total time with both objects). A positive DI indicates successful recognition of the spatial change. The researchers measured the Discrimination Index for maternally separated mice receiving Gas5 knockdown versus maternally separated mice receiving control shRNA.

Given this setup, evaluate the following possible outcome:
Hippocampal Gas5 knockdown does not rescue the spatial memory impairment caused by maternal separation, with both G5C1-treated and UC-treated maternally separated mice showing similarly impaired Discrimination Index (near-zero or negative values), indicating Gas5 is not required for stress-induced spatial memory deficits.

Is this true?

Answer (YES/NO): NO